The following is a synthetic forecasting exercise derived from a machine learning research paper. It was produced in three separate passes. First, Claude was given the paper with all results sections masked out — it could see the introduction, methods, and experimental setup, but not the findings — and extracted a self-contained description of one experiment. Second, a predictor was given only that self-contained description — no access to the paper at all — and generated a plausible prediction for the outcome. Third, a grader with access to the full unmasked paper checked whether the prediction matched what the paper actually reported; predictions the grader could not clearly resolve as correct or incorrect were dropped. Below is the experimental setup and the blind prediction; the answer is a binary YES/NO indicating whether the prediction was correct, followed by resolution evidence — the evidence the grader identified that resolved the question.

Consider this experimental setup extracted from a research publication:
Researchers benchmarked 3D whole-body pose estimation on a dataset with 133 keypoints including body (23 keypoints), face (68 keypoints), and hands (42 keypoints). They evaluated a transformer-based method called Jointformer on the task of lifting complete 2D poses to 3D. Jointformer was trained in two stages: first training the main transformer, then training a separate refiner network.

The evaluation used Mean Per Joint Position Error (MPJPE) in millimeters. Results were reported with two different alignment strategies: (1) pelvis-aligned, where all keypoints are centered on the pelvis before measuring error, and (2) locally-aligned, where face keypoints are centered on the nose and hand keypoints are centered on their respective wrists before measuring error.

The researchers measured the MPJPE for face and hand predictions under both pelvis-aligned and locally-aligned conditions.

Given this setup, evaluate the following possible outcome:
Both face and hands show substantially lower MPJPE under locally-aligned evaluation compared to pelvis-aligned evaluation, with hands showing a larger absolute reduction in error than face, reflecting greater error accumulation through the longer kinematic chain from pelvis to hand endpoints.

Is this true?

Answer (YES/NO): YES